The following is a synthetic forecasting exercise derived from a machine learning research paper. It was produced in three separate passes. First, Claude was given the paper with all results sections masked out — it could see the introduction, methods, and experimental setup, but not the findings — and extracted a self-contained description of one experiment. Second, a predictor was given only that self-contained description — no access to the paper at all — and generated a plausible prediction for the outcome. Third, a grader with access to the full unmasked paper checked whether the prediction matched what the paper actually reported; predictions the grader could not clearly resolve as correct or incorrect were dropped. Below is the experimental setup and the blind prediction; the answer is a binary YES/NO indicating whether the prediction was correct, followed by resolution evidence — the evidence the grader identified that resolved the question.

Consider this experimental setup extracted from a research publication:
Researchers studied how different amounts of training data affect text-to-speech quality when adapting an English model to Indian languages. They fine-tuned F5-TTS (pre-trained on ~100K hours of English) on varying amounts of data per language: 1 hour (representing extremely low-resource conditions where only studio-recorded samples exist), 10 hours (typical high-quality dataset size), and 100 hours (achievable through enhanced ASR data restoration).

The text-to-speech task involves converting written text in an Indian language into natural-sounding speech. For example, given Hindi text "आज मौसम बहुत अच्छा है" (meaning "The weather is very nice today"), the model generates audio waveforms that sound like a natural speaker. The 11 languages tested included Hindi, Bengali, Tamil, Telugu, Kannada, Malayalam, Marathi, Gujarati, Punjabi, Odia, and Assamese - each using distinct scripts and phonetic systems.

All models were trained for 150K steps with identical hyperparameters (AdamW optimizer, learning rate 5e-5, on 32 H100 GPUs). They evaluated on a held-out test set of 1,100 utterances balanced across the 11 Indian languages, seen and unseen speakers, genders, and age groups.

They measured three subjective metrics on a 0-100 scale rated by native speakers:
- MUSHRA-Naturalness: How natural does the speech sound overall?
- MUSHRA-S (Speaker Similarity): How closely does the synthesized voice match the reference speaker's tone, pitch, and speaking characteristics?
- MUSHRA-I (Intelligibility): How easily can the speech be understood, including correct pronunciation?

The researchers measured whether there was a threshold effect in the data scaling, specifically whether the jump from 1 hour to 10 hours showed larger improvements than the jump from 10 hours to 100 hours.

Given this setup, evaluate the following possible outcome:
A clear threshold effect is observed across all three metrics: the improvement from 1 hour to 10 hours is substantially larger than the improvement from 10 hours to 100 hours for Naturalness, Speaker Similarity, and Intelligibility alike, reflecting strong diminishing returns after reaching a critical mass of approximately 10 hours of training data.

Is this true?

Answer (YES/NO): NO